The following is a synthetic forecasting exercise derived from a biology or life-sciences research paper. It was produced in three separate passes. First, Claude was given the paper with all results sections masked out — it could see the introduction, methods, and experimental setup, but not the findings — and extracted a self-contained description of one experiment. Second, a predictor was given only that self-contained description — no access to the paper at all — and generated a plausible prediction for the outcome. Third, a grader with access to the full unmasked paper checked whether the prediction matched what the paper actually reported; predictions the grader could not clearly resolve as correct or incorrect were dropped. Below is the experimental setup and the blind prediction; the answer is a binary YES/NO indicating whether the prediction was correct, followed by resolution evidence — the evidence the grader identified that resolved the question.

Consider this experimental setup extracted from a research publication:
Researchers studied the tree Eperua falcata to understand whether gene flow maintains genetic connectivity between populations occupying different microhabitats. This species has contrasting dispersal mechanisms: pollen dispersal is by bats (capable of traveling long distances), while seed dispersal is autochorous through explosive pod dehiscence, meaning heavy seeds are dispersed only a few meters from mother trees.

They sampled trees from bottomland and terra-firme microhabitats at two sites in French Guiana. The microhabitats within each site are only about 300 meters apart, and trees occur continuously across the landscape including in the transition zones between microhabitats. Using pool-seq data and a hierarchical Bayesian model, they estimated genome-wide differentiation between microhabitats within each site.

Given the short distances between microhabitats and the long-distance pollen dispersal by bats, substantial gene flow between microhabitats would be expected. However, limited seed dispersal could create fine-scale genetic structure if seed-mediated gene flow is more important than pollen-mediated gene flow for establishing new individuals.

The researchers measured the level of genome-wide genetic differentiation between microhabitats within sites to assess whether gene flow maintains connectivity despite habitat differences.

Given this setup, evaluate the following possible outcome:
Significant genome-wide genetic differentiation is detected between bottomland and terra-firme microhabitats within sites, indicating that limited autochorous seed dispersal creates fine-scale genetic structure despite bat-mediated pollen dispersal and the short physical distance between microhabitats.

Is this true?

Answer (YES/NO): NO